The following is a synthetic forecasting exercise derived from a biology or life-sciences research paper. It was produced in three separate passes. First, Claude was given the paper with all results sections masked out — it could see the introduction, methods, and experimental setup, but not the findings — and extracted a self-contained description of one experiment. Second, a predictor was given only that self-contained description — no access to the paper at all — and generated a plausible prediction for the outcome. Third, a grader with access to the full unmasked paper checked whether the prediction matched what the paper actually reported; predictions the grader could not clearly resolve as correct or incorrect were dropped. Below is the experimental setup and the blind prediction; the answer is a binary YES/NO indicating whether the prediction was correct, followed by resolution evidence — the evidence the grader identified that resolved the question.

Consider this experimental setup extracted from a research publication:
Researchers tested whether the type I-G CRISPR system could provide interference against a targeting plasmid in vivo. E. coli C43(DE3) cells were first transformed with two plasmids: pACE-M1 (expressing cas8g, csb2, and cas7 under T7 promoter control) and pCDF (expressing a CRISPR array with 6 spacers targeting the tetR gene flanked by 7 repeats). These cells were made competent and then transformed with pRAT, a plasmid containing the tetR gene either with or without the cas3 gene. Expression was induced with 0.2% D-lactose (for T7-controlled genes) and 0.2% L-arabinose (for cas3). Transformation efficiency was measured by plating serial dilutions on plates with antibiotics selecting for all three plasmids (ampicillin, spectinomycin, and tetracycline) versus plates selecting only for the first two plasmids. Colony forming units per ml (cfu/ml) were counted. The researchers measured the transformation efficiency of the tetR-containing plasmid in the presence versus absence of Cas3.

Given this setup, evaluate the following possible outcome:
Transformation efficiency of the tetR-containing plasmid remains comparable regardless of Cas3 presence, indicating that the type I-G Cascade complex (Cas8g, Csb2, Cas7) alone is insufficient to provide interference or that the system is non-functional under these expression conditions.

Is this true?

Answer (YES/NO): NO